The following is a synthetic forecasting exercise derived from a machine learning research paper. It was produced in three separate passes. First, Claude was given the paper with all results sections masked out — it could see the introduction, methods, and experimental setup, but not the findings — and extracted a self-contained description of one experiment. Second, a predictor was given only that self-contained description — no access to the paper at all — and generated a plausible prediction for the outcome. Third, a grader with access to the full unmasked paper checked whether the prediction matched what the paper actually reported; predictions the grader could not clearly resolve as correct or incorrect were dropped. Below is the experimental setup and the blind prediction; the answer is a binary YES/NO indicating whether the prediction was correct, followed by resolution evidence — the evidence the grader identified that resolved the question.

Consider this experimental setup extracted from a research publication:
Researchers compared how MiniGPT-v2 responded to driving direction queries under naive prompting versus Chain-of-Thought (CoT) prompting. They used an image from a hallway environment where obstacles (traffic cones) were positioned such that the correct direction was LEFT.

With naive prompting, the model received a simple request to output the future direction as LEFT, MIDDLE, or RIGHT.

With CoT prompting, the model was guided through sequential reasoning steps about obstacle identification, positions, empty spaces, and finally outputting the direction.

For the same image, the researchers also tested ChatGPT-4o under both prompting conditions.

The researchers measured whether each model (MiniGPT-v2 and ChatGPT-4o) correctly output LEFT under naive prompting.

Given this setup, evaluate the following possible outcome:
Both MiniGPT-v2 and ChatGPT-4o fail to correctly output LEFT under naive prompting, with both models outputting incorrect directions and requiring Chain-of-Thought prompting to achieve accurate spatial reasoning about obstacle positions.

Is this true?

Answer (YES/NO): NO